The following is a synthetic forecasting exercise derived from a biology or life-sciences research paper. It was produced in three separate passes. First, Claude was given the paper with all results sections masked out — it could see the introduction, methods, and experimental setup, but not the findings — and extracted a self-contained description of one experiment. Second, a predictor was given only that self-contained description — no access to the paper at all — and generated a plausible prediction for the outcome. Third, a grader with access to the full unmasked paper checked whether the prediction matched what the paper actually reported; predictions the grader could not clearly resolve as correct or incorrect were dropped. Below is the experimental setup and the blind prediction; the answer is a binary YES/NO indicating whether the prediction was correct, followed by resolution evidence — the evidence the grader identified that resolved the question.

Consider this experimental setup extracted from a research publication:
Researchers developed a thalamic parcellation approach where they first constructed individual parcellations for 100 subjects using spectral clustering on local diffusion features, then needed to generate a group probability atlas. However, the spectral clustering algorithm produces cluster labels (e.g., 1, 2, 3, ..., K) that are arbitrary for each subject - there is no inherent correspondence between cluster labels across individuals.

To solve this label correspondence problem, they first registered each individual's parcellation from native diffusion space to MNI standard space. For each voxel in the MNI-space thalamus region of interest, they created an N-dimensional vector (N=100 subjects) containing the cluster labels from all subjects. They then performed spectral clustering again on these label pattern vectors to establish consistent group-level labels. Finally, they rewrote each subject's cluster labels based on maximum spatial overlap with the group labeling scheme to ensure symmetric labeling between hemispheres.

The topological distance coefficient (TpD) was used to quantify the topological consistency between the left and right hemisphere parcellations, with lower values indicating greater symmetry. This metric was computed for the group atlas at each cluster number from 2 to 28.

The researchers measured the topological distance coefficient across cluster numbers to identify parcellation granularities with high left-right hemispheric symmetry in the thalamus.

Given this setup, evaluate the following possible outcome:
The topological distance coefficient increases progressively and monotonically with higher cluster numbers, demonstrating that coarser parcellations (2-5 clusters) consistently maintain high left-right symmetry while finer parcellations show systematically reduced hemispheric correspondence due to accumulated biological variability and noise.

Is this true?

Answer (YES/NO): NO